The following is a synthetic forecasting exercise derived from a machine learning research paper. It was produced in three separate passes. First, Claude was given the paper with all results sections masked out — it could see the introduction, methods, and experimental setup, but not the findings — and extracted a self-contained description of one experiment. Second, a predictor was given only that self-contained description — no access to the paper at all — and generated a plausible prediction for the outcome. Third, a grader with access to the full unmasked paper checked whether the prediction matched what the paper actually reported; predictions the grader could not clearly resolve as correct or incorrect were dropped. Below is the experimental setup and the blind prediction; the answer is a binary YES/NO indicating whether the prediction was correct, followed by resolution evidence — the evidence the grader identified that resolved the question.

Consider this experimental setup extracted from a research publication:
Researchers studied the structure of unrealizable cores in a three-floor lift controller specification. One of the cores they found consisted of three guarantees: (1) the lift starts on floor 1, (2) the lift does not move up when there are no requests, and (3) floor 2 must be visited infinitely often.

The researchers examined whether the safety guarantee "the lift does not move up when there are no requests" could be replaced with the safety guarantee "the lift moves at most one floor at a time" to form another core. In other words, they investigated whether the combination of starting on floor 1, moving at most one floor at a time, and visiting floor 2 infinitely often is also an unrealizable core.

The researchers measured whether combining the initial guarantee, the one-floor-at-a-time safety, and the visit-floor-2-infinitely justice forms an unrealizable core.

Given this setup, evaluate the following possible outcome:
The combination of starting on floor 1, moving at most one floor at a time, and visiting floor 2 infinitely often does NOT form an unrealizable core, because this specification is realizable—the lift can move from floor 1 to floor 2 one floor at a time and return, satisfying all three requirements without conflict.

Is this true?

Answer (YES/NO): YES